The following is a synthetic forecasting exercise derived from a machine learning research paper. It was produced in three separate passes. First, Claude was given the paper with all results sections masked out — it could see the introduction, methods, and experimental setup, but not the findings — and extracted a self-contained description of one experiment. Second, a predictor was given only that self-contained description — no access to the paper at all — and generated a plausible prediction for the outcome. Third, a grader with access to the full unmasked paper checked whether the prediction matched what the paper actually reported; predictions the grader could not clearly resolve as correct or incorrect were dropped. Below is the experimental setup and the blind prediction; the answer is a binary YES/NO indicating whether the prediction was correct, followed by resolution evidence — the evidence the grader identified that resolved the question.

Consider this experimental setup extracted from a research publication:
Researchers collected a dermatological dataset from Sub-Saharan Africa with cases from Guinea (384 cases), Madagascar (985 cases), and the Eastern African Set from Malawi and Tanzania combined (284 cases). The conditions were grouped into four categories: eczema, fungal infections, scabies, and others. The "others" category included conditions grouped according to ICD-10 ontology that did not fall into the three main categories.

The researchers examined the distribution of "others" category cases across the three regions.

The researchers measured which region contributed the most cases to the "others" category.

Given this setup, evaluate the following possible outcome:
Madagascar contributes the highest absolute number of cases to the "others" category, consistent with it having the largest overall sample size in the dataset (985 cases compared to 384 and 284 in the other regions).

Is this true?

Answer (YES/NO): NO